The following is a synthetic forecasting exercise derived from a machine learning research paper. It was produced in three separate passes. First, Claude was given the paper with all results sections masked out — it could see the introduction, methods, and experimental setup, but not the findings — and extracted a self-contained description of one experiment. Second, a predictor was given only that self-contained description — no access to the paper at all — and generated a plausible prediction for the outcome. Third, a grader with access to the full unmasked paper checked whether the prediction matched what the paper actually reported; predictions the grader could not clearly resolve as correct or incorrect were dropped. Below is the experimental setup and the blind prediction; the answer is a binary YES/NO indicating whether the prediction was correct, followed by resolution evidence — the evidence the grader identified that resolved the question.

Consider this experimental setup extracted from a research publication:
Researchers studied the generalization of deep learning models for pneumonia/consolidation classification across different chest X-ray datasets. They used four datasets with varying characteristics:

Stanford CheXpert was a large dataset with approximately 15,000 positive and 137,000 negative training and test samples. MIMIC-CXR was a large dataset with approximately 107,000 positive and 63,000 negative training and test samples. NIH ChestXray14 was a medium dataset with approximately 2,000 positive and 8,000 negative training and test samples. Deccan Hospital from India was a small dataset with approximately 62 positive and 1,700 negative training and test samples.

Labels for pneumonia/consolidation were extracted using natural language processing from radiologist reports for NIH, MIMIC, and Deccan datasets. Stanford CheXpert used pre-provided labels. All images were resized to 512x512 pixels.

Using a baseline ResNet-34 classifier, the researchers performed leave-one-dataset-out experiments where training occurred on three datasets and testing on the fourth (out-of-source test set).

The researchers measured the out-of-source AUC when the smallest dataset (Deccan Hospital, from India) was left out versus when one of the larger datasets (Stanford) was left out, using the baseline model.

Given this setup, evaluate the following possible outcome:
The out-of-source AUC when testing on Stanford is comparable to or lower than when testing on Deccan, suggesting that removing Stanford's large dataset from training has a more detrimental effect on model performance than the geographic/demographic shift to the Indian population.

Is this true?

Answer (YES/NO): YES